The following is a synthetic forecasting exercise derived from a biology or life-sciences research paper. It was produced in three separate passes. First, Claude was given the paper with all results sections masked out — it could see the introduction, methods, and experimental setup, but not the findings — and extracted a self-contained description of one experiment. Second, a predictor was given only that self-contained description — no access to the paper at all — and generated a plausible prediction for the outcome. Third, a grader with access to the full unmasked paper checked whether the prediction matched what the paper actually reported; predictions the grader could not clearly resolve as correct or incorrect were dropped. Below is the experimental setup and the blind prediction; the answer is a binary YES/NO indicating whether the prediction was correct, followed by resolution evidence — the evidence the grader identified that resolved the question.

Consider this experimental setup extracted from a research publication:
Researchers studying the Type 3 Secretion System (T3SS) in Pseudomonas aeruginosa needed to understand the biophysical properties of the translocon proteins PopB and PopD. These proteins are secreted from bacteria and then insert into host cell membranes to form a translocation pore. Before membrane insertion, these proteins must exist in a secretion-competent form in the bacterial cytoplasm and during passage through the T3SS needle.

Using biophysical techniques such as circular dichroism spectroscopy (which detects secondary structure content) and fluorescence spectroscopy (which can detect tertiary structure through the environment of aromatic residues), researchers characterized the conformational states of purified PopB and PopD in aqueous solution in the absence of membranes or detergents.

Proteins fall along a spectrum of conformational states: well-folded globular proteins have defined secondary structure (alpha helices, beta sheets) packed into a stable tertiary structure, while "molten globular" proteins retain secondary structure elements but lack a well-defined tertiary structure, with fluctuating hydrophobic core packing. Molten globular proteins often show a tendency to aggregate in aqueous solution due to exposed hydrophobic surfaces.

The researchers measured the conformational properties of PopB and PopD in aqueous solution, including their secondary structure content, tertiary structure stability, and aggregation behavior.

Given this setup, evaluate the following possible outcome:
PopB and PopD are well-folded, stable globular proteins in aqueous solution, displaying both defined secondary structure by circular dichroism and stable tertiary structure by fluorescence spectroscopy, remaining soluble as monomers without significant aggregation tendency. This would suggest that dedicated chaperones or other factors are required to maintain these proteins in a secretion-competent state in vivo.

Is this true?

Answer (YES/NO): NO